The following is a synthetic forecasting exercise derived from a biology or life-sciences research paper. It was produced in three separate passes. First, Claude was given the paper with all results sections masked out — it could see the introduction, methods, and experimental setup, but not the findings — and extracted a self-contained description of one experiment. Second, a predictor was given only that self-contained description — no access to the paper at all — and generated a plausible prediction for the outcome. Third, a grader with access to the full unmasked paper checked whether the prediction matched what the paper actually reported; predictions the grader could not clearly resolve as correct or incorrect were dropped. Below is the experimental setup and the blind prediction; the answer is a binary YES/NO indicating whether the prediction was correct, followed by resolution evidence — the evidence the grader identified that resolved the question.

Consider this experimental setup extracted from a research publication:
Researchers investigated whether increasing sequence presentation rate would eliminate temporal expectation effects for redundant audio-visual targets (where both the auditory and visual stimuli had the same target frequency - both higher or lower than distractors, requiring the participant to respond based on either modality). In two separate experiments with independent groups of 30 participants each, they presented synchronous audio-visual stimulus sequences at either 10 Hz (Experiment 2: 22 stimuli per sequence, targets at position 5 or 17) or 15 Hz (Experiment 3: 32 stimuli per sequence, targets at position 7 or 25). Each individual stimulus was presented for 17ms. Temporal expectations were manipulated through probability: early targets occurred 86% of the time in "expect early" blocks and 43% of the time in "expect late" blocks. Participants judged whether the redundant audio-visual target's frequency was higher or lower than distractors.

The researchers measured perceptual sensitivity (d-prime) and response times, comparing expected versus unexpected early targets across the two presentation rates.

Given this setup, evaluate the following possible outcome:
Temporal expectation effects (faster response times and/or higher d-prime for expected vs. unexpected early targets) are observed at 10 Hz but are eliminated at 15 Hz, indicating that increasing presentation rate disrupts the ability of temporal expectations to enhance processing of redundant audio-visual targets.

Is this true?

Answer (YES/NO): NO